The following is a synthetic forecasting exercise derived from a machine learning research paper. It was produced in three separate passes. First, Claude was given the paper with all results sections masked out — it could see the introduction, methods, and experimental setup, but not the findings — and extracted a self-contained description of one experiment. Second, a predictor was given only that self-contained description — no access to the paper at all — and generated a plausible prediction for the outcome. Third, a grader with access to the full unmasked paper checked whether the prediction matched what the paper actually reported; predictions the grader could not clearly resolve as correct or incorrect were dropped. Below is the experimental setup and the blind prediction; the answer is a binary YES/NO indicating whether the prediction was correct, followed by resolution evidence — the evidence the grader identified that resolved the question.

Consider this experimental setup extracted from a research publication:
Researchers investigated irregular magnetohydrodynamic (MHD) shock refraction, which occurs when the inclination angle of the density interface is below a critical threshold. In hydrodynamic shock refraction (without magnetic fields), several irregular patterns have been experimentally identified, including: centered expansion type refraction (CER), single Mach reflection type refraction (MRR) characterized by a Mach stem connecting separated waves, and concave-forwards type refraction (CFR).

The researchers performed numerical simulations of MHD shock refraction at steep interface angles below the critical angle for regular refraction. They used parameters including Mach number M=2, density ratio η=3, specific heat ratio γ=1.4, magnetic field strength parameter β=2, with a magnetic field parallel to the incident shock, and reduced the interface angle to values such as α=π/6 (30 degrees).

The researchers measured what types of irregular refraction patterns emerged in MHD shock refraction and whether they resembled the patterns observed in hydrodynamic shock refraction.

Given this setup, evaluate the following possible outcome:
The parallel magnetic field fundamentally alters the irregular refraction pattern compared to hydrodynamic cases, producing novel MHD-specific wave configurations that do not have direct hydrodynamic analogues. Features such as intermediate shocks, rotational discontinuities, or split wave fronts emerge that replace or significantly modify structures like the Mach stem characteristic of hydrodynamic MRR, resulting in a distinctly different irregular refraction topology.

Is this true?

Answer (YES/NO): NO